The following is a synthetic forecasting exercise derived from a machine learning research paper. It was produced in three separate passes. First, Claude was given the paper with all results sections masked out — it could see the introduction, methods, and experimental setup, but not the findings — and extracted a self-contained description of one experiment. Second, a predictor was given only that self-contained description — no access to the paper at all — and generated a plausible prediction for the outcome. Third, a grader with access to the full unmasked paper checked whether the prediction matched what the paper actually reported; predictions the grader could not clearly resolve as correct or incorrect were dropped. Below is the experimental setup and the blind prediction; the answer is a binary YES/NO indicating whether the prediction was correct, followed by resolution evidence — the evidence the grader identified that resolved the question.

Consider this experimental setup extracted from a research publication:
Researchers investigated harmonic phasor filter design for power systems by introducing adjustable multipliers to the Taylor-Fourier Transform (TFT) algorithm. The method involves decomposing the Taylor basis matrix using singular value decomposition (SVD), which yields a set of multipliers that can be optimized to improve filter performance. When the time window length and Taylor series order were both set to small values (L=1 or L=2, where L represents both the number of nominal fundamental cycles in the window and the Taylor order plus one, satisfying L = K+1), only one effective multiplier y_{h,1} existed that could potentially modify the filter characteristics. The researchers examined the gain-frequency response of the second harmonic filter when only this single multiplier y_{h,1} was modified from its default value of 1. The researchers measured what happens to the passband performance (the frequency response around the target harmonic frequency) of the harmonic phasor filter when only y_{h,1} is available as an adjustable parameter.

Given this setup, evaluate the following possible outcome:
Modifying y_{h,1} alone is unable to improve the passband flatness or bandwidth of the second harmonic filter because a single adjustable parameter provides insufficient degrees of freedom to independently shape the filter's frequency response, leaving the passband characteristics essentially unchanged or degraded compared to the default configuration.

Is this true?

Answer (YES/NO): YES